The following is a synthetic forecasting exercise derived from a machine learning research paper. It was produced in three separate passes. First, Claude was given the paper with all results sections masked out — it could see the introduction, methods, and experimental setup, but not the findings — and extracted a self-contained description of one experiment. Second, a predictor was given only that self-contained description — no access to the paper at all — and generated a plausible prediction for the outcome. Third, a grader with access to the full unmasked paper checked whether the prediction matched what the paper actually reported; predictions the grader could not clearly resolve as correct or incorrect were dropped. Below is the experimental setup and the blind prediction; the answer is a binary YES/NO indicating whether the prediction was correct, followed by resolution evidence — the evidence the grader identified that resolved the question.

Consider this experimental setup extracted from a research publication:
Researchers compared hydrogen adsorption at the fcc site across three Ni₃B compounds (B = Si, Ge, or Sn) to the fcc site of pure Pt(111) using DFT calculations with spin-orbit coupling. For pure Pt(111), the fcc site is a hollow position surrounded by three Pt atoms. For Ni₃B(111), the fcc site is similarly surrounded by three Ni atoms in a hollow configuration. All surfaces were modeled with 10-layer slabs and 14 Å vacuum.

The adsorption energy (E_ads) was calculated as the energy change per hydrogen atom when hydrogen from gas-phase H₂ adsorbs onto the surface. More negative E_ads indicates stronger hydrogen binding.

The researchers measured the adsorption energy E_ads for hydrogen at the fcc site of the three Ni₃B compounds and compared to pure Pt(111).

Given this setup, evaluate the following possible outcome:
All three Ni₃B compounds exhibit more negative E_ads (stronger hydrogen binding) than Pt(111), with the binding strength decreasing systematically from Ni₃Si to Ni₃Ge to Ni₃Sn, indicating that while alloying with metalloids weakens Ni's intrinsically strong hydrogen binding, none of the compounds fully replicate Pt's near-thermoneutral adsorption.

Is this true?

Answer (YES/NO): NO